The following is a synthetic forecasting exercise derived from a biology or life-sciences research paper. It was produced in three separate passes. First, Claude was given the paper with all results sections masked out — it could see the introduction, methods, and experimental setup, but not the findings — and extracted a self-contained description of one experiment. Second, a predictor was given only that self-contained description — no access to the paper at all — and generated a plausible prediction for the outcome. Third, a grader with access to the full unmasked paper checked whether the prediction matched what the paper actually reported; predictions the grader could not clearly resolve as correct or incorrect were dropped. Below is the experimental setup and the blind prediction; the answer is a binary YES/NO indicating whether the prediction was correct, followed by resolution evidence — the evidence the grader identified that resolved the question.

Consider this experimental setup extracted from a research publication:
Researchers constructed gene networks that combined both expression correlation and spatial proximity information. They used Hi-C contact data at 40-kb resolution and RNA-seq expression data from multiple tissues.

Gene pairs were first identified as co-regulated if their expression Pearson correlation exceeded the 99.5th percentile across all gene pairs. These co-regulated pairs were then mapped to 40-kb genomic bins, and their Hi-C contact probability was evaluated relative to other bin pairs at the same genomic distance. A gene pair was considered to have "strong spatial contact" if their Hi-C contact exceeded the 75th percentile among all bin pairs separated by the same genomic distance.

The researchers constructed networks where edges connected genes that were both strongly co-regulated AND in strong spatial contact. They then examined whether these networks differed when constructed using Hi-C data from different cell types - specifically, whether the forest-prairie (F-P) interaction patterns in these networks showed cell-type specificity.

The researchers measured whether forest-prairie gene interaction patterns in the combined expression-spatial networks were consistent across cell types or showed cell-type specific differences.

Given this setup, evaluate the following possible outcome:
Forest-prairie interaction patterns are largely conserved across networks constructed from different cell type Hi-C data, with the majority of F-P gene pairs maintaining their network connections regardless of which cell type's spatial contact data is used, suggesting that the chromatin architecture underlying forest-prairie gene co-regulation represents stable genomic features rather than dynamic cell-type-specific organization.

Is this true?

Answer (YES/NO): NO